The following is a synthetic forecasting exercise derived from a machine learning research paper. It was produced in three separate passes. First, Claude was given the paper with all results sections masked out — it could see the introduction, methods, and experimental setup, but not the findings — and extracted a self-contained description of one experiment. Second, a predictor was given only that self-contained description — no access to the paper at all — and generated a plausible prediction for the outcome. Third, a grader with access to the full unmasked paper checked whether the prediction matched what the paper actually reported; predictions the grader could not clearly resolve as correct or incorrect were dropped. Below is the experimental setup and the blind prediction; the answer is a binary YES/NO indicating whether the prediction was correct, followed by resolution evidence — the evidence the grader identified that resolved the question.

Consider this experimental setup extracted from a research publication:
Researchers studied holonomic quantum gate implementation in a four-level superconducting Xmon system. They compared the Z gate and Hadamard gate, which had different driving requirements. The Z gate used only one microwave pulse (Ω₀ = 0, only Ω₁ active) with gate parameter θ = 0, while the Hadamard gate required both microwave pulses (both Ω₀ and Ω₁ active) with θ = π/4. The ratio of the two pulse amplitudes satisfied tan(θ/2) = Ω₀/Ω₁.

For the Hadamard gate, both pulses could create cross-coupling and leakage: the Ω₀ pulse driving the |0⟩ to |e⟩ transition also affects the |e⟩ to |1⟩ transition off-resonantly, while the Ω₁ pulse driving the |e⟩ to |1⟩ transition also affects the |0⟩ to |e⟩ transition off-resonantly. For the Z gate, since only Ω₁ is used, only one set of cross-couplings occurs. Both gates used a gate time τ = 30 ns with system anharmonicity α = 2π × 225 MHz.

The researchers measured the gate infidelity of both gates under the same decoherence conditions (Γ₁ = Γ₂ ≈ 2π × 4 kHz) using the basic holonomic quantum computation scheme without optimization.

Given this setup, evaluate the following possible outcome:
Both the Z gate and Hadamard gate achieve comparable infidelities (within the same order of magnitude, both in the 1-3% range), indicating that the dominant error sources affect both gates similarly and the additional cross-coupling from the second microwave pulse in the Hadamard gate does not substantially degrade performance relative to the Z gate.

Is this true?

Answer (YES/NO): YES